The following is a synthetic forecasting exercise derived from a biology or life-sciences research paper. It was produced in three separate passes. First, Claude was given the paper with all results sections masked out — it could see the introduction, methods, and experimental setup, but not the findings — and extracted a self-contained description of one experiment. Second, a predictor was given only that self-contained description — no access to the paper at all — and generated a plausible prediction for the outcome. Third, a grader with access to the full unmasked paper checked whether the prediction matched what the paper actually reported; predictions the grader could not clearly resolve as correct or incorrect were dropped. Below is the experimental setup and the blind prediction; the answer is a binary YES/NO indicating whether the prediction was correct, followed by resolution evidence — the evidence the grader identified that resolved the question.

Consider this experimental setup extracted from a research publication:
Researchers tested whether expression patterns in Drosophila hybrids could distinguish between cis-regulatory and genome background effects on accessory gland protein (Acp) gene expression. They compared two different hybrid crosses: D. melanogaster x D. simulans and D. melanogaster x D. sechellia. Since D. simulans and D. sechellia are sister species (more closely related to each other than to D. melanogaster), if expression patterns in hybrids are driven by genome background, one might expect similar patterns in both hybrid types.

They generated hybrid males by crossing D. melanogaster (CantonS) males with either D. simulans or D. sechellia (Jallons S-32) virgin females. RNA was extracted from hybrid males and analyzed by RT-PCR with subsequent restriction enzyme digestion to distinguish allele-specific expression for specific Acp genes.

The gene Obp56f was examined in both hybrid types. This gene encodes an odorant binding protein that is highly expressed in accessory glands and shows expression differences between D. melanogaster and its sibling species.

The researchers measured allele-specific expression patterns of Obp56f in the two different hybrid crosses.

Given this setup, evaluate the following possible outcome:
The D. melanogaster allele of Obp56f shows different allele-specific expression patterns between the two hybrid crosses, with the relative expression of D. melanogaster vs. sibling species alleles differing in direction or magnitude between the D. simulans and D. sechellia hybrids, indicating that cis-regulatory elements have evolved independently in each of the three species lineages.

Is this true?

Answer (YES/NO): YES